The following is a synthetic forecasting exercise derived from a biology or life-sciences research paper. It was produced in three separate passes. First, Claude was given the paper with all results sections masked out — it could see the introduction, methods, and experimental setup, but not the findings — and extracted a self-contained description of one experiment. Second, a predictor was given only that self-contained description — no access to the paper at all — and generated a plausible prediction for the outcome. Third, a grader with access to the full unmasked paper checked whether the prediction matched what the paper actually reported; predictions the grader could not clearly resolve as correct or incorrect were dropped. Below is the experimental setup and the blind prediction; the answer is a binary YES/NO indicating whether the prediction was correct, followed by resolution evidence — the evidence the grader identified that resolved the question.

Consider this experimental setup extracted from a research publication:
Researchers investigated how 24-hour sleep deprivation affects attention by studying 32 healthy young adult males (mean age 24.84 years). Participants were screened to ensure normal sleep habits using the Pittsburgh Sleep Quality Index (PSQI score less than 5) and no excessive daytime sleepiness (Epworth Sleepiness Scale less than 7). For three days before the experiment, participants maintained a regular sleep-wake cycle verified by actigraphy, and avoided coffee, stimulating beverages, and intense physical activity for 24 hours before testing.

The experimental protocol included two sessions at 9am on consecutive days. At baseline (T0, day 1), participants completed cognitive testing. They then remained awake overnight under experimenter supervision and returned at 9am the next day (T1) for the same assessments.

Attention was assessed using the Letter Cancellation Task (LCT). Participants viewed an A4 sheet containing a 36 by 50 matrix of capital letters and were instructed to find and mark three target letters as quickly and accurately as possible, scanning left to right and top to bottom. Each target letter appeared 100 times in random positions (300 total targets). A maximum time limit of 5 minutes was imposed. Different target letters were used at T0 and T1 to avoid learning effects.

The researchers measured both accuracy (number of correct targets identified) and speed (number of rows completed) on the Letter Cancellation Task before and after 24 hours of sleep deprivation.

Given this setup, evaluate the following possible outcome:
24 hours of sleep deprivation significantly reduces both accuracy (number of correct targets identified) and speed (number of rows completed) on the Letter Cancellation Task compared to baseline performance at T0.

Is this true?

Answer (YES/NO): YES